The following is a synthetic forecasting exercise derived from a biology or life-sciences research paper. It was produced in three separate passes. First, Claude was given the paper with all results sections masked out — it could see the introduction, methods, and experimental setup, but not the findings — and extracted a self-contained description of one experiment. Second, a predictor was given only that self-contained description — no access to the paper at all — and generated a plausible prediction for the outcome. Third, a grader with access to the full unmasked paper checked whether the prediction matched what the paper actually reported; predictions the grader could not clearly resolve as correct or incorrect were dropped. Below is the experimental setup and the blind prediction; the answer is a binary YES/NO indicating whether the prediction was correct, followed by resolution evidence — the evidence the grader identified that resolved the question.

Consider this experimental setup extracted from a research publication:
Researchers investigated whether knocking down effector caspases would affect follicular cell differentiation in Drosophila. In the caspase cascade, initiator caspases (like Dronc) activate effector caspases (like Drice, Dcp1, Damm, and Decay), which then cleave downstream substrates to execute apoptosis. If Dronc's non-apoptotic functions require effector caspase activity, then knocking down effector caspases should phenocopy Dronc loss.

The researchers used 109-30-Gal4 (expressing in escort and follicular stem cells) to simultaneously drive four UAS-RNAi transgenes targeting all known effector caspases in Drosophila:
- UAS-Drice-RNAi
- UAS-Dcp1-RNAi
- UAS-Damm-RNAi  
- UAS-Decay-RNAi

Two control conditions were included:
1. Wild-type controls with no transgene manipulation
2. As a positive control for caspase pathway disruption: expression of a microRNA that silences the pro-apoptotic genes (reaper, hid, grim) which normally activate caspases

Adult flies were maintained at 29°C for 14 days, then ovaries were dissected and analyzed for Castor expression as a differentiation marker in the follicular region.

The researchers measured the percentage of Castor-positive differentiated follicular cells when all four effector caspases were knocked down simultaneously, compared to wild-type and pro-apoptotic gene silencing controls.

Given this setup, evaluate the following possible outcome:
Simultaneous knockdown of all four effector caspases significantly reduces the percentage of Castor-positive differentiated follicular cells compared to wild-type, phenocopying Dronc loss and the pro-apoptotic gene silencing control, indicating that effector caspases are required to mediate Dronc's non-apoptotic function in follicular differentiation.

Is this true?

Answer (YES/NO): NO